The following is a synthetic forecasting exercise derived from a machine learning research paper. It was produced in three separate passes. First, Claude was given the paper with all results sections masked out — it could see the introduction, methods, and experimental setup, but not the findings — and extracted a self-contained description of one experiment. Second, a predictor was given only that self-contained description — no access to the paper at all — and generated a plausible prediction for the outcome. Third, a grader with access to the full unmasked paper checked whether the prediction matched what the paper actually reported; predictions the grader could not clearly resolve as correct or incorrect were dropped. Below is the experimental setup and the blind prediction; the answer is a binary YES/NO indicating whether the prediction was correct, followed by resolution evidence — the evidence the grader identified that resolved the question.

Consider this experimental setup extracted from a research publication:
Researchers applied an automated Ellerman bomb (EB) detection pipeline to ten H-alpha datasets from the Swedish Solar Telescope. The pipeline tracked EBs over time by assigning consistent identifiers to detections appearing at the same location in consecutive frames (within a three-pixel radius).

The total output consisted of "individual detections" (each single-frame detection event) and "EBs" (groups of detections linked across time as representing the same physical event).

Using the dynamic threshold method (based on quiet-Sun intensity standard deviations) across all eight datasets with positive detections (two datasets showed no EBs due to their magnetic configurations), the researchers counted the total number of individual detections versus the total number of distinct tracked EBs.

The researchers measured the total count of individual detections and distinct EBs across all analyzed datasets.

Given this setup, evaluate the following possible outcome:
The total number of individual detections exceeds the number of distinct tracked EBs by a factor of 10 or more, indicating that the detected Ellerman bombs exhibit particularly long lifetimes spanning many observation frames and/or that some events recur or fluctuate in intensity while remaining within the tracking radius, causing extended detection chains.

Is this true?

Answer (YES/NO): YES